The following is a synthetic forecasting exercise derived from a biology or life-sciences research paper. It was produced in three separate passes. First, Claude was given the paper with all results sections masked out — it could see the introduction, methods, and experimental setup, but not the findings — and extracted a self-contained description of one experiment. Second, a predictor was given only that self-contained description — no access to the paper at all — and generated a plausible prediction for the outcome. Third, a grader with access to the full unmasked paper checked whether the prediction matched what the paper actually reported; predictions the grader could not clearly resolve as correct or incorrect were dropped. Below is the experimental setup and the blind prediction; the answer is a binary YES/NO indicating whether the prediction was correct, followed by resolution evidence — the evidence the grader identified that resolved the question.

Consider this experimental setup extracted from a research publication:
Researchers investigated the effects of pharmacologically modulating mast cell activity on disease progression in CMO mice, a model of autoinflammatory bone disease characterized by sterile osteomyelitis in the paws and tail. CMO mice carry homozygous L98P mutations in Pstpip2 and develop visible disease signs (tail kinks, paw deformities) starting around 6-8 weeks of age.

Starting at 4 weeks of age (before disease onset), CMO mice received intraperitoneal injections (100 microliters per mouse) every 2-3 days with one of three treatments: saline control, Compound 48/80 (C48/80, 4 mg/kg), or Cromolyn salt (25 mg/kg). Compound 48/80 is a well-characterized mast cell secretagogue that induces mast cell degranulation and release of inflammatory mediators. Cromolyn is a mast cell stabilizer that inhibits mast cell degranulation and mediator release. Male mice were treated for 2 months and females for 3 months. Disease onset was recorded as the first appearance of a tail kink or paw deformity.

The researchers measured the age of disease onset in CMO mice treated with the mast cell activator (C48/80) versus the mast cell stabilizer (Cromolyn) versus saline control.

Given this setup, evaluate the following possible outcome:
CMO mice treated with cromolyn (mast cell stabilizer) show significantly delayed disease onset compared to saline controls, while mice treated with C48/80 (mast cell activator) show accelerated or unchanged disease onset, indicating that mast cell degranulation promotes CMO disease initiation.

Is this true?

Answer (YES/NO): YES